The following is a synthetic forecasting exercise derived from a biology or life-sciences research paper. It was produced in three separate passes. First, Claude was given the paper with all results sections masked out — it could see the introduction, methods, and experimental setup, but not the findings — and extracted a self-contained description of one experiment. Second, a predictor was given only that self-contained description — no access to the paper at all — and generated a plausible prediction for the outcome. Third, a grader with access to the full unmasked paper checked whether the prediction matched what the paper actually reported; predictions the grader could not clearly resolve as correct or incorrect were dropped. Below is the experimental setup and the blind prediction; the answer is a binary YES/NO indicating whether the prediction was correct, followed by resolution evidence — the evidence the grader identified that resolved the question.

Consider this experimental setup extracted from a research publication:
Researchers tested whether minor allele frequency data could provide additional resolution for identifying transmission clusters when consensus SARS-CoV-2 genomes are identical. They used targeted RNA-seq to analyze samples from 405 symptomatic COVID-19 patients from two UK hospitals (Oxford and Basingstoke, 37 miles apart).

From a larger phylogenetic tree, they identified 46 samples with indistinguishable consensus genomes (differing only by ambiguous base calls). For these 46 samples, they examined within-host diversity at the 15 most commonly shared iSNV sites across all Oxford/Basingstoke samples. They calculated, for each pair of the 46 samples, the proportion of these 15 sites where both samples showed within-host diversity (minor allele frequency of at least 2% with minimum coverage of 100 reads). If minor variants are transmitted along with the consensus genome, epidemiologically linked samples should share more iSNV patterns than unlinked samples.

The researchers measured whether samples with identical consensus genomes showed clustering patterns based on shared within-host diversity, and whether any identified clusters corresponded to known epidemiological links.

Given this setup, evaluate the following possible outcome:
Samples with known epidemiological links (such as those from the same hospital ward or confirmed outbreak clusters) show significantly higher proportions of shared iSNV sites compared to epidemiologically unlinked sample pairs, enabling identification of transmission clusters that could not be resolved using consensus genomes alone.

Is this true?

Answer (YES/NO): YES